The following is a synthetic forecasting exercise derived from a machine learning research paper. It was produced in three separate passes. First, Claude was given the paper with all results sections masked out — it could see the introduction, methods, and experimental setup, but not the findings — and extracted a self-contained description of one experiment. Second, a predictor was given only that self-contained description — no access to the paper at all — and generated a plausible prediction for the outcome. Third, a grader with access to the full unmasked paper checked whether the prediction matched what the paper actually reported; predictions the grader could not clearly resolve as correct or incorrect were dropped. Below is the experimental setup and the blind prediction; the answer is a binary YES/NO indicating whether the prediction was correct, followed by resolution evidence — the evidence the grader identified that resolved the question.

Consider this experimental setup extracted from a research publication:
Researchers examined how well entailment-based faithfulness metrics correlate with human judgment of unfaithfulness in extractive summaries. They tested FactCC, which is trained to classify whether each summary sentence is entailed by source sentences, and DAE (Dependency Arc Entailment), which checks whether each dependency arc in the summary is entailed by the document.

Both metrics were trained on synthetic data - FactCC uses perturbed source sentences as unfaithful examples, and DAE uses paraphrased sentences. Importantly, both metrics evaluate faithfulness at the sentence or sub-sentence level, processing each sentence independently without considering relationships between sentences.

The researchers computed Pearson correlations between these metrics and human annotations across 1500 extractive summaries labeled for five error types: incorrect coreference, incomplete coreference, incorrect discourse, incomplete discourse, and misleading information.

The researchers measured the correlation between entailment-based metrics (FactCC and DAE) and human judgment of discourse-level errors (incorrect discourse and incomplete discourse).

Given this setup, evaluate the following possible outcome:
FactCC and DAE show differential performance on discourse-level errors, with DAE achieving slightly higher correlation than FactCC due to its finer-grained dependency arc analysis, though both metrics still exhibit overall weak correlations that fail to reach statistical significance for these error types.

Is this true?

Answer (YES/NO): NO